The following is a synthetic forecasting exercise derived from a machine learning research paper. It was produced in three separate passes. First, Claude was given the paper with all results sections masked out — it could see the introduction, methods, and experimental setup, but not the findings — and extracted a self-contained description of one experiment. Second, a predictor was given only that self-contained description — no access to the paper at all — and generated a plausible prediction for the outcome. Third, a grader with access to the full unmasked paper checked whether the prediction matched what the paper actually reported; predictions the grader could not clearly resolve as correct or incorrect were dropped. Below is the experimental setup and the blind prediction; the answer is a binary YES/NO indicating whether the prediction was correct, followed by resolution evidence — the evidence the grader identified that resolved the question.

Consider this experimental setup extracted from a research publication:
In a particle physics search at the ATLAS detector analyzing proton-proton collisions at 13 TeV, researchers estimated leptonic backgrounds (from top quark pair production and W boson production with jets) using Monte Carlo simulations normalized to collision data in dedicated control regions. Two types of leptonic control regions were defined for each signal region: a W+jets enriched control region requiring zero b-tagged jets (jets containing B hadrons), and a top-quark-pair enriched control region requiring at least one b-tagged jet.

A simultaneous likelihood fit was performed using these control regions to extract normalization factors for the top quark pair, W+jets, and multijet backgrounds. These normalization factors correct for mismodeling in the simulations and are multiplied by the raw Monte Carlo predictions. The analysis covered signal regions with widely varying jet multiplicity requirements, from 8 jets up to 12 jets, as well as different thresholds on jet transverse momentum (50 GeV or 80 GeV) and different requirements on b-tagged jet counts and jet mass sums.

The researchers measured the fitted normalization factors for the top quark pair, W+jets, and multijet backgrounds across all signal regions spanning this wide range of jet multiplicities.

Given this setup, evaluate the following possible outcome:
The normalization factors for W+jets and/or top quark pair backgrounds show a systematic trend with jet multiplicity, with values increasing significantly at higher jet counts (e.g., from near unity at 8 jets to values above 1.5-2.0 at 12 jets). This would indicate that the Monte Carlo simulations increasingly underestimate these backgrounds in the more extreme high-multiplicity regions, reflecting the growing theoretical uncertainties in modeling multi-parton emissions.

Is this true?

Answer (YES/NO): NO